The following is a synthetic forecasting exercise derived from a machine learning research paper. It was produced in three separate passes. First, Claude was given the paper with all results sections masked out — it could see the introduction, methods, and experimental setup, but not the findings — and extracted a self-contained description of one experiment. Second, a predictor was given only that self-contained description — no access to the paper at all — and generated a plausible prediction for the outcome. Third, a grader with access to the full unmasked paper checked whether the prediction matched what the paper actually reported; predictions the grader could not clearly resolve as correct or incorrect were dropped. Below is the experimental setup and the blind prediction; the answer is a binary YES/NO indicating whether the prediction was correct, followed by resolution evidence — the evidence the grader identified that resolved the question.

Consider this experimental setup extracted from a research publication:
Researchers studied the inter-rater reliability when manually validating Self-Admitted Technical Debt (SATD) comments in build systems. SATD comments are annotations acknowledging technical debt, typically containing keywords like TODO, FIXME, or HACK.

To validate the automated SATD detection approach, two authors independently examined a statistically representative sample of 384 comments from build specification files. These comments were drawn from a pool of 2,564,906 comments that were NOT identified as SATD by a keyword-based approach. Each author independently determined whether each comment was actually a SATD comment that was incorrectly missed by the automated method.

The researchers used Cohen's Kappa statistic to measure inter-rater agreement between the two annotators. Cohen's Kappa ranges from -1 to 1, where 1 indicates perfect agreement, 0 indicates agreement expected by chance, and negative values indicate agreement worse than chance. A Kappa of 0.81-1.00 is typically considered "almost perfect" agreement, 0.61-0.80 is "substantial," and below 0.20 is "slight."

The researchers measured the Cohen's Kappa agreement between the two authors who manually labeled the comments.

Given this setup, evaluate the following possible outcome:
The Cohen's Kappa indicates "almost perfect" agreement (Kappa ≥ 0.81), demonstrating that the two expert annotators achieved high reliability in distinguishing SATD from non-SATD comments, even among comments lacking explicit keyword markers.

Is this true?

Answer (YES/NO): YES